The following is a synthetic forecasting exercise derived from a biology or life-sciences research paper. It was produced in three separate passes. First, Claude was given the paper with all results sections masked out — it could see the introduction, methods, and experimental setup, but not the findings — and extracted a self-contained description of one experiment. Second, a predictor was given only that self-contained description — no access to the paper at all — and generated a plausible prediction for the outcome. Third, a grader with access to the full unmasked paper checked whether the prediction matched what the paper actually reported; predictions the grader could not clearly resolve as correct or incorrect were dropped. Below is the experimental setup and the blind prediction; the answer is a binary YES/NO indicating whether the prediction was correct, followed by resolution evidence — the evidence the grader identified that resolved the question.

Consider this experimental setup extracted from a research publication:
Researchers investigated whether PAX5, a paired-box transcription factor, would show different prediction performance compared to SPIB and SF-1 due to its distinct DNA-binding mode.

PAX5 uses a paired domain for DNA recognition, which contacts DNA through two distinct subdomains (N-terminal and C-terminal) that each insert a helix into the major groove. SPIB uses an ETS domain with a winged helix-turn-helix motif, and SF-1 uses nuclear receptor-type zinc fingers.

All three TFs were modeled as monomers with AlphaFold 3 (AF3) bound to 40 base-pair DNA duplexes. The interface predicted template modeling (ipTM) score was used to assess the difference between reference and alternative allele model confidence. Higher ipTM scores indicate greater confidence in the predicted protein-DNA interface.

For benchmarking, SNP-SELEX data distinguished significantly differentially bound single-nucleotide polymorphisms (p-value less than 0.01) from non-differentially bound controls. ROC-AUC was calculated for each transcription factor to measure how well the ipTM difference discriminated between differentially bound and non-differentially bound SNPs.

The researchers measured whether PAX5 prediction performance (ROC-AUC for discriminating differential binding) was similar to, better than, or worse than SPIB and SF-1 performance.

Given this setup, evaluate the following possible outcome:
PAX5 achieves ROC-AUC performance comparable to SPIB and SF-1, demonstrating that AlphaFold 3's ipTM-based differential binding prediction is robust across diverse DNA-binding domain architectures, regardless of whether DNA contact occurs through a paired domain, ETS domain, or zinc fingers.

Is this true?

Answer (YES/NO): NO